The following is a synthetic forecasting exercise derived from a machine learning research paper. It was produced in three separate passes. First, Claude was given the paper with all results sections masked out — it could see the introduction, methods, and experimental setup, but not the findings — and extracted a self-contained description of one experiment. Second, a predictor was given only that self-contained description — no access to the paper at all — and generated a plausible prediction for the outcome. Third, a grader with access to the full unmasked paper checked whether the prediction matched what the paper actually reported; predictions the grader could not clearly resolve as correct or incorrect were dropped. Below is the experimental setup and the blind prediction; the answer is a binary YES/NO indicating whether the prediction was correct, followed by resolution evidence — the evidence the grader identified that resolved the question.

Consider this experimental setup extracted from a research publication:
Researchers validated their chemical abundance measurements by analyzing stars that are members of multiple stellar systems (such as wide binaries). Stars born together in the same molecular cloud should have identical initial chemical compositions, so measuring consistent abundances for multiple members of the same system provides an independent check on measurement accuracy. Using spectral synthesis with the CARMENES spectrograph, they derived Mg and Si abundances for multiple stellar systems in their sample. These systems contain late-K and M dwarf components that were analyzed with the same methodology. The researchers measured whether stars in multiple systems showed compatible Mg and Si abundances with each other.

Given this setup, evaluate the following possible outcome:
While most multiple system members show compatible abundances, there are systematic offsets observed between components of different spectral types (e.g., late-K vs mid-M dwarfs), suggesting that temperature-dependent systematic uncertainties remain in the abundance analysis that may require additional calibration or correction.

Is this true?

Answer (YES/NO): NO